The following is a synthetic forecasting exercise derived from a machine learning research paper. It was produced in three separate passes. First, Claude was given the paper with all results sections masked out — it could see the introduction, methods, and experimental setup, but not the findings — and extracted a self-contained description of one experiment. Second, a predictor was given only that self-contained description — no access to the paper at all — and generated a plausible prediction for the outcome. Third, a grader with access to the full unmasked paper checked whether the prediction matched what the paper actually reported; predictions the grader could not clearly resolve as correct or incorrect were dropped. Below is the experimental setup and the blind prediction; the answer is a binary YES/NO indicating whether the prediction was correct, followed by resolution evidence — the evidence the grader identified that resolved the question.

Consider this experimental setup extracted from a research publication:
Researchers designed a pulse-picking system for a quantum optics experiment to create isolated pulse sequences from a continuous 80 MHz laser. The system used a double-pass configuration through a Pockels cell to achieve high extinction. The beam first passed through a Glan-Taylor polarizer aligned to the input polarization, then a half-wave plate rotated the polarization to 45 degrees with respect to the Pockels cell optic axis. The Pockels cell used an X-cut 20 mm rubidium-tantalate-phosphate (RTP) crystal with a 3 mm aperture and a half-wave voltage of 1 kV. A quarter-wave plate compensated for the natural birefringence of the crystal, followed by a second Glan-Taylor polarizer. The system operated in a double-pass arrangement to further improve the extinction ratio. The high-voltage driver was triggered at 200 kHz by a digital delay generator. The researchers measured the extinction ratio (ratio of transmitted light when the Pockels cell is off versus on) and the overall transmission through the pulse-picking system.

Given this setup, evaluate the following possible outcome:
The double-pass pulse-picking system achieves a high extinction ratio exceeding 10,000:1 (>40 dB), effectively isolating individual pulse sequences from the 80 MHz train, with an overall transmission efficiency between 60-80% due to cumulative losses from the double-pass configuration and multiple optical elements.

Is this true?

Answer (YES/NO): YES